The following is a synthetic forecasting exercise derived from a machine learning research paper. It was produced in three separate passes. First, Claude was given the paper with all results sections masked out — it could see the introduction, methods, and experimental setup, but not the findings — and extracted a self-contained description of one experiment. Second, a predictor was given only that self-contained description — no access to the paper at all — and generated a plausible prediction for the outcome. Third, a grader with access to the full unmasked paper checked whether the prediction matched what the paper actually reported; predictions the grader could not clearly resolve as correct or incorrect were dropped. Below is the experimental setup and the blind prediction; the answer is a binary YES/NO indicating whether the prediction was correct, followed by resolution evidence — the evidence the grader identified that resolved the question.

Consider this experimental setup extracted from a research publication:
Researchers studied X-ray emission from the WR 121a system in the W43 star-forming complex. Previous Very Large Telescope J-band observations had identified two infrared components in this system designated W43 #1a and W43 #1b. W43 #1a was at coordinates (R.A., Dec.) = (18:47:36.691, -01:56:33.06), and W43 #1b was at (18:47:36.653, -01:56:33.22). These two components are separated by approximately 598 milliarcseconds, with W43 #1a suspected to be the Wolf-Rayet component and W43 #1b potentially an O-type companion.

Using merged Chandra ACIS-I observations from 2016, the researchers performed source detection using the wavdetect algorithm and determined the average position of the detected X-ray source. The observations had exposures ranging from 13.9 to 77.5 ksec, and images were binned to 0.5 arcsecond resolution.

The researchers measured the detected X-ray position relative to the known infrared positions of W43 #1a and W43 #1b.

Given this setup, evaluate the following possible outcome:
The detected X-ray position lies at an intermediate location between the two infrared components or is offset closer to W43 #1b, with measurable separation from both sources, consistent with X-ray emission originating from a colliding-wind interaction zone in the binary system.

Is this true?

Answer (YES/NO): YES